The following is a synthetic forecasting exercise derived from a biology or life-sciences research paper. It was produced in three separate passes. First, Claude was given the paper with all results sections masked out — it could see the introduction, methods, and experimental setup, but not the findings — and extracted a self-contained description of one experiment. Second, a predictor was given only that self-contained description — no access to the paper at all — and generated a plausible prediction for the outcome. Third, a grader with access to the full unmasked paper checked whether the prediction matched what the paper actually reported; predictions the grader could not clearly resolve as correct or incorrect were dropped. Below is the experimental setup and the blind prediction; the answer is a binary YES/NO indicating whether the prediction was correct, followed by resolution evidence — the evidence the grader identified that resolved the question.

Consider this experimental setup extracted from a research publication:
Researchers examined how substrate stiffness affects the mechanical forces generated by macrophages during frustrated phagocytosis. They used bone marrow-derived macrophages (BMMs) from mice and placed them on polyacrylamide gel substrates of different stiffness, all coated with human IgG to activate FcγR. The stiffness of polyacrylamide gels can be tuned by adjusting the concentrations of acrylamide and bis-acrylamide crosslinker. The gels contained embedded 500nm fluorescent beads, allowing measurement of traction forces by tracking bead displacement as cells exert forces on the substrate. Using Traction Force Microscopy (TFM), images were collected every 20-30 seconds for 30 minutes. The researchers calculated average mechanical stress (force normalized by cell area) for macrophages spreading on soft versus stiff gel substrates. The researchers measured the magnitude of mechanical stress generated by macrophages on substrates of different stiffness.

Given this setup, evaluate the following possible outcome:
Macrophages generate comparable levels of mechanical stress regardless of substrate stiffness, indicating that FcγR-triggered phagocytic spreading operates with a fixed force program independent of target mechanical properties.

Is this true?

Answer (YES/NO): NO